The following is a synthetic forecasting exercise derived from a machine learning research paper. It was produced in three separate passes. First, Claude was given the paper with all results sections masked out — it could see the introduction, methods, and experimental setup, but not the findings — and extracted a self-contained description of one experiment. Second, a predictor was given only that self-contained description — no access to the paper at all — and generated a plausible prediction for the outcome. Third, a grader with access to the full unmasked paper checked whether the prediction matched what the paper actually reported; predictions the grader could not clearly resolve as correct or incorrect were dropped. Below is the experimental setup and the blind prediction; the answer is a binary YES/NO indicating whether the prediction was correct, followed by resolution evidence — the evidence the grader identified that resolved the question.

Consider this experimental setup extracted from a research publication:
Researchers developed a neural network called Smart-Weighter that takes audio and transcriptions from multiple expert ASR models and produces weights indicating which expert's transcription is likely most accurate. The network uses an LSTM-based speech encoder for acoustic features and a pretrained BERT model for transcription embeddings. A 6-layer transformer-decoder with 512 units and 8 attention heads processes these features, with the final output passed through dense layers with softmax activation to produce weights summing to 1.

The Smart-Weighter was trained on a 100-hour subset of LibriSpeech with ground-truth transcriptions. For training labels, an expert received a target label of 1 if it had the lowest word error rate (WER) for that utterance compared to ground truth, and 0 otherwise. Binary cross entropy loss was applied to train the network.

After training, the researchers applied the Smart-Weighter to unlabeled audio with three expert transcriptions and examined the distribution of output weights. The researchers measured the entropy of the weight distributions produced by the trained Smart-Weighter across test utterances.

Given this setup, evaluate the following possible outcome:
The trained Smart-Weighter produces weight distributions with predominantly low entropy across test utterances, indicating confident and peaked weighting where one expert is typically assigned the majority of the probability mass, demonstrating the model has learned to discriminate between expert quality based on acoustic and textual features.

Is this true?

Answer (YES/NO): YES